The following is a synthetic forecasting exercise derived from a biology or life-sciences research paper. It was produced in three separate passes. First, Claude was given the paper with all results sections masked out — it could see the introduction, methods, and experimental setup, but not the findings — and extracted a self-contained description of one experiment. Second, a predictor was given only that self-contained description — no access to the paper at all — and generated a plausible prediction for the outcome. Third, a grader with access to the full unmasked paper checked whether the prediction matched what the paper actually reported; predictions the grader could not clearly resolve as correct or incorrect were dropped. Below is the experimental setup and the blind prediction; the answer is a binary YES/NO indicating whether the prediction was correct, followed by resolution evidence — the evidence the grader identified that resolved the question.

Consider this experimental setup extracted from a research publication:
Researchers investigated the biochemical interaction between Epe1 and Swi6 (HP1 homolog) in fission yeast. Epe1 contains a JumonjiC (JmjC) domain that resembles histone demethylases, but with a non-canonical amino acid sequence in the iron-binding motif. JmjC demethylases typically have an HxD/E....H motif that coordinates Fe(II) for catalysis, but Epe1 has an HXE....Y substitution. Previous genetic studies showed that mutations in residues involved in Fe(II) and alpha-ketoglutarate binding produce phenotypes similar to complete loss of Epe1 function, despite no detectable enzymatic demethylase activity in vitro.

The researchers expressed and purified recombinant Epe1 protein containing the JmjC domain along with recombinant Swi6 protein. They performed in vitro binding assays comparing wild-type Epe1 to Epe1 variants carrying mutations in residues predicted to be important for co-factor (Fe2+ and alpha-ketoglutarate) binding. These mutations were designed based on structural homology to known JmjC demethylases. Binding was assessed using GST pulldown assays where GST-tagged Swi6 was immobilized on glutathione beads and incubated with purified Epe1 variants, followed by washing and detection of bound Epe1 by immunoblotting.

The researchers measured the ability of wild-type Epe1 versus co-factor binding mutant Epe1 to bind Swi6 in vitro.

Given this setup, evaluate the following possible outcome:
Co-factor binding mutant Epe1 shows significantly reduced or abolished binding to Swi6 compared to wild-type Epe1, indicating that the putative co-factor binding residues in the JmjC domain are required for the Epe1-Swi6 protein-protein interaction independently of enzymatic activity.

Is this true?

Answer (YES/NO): YES